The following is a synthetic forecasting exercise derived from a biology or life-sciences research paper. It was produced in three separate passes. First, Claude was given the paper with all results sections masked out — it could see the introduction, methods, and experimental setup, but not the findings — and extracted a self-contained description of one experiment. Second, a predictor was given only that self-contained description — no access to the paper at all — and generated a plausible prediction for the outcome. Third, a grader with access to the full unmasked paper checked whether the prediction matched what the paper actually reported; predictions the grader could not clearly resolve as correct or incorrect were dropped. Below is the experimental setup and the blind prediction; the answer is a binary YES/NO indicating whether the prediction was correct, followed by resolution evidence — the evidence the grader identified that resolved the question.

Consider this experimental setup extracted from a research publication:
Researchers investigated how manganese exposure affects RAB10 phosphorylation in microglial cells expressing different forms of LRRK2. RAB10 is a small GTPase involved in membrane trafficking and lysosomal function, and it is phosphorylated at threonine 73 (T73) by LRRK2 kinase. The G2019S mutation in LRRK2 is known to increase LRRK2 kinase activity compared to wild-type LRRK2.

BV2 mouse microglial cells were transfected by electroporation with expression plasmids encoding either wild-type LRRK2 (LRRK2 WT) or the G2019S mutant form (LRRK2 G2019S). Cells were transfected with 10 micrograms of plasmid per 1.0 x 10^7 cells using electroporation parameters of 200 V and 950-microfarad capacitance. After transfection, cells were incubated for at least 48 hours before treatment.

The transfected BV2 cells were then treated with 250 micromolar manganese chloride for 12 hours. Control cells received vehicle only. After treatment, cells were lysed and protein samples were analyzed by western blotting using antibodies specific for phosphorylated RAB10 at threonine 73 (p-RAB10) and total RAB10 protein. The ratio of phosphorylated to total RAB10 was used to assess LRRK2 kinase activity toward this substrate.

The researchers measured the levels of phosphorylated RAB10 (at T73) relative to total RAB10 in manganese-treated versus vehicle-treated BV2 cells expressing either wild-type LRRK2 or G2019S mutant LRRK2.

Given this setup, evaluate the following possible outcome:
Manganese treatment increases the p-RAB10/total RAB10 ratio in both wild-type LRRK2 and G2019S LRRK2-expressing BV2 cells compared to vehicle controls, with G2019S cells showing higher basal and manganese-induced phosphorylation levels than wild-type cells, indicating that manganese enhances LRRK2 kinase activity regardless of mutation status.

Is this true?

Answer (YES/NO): YES